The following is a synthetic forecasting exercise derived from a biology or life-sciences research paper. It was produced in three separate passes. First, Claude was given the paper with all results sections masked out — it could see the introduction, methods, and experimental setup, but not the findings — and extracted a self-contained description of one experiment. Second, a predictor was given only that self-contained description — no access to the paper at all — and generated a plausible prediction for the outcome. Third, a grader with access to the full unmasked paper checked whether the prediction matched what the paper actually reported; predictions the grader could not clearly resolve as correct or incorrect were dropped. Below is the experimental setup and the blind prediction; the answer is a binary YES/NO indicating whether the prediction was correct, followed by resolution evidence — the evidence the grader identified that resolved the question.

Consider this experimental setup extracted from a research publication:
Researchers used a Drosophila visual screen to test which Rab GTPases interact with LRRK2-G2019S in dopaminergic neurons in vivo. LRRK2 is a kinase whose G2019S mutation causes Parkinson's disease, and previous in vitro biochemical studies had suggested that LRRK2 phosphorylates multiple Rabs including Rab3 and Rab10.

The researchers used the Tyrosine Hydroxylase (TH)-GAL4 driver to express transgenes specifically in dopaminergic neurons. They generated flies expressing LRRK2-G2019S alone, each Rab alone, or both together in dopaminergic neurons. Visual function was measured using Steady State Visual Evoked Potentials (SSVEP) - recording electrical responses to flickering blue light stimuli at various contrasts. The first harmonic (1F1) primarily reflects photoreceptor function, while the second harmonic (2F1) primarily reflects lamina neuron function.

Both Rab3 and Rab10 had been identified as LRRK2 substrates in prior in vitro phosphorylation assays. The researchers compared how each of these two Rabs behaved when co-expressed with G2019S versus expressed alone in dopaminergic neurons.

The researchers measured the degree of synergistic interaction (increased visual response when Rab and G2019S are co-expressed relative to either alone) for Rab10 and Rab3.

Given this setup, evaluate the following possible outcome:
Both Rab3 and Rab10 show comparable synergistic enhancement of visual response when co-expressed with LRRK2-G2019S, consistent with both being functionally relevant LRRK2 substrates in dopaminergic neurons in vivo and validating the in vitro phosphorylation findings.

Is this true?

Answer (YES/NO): NO